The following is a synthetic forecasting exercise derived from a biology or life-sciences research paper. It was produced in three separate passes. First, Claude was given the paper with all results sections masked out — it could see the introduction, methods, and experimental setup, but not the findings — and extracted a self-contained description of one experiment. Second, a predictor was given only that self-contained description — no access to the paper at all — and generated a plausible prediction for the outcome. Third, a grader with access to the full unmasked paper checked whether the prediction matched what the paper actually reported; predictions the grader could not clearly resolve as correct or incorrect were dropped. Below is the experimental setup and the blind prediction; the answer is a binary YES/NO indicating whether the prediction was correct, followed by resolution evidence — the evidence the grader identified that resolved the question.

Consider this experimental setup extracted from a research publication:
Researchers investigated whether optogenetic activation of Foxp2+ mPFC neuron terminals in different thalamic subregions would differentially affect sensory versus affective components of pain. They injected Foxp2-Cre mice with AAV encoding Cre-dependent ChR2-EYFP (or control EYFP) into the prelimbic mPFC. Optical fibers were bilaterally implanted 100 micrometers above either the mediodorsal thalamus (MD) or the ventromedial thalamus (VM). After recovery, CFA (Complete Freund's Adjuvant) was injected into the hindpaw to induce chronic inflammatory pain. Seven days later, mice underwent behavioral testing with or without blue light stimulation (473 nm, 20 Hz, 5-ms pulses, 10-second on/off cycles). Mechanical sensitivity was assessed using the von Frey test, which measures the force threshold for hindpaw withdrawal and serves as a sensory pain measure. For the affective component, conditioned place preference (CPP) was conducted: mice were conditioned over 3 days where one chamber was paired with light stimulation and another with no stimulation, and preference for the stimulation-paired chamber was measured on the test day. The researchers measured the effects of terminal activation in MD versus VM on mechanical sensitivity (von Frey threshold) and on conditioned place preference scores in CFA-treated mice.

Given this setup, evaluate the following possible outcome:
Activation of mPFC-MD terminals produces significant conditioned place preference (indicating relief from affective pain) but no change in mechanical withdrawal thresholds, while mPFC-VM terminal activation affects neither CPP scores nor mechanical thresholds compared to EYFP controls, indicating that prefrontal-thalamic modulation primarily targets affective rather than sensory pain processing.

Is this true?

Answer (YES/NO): YES